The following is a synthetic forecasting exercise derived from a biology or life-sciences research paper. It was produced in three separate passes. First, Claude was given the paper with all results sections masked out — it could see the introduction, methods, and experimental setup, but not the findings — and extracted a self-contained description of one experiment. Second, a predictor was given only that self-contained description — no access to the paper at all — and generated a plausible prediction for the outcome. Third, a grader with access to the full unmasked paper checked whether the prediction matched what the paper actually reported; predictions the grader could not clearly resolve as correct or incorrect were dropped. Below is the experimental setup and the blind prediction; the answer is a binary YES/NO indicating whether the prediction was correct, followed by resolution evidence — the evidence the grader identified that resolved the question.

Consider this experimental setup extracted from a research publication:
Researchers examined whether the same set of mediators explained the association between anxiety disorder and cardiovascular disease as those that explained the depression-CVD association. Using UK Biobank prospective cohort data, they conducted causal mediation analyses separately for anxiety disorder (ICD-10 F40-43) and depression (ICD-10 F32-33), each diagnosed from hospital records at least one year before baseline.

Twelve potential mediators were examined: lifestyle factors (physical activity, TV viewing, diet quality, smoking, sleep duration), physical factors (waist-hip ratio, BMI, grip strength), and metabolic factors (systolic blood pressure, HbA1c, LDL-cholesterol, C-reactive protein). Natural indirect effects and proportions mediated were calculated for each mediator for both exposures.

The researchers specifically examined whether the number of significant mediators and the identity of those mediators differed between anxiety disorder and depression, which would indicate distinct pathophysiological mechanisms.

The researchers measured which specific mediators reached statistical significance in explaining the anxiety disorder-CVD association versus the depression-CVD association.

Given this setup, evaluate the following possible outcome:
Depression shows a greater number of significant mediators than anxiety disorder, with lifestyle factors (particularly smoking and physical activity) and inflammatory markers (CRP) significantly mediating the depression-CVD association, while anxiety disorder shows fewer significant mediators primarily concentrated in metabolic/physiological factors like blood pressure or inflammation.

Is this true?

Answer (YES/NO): NO